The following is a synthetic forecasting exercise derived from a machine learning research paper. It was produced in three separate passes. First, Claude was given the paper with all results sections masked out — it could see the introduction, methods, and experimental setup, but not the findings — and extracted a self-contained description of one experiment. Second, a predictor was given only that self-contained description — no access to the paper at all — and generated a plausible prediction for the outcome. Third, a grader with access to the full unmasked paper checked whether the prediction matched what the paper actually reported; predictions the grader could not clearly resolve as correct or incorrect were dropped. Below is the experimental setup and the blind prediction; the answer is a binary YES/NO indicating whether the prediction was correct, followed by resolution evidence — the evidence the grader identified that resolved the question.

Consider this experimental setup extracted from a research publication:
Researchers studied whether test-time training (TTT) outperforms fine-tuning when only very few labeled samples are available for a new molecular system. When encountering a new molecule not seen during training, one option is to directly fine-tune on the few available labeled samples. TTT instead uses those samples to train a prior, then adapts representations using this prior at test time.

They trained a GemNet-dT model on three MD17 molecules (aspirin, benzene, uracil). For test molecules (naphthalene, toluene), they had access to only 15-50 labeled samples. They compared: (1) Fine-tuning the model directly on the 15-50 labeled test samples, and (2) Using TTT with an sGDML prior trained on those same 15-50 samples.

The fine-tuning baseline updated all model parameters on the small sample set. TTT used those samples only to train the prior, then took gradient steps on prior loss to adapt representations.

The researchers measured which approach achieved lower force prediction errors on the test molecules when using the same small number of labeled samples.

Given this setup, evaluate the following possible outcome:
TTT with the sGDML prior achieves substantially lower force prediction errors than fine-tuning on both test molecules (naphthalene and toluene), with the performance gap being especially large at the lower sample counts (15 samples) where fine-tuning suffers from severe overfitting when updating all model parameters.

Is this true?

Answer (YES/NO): YES